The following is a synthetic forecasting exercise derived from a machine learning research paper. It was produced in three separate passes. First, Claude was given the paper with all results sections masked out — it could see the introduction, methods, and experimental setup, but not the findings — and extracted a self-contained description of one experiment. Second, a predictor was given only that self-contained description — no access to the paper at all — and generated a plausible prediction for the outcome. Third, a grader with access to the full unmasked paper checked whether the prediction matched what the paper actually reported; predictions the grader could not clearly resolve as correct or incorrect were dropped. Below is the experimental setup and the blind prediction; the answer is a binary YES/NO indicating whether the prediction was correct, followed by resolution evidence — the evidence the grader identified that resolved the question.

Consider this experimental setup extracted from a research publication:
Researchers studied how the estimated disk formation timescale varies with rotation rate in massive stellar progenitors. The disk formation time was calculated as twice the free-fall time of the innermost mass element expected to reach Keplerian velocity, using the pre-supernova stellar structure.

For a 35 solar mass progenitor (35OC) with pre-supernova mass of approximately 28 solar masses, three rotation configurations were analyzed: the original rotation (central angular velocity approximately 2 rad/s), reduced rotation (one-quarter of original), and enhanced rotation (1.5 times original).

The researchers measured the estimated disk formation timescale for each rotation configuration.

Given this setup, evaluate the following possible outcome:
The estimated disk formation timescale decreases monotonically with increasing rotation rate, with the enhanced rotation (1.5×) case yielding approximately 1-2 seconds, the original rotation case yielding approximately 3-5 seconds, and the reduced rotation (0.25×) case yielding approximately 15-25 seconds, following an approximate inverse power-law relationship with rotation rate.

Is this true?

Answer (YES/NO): NO